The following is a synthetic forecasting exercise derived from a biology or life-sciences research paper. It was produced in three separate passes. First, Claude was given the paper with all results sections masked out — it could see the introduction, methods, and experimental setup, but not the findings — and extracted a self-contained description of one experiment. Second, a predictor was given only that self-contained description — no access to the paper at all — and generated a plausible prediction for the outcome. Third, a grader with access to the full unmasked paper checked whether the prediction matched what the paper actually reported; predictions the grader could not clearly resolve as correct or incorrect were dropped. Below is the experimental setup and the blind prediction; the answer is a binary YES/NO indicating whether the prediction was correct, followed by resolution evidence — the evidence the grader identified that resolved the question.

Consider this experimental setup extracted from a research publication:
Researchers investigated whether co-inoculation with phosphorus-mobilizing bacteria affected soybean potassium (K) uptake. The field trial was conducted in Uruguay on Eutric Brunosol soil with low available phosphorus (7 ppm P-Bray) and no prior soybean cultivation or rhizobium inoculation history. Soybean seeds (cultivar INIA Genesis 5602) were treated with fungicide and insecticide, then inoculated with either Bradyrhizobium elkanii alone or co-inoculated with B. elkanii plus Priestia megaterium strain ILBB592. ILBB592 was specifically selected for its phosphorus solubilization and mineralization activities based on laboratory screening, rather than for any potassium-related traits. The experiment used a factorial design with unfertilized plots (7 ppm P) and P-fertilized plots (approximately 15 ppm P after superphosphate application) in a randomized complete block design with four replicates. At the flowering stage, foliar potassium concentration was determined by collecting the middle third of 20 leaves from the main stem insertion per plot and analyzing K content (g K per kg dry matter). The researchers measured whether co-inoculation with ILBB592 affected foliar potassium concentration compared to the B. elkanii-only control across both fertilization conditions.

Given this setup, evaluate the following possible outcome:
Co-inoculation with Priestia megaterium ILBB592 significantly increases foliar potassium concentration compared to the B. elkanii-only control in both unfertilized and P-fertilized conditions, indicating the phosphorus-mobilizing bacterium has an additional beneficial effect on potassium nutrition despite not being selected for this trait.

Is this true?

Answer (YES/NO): YES